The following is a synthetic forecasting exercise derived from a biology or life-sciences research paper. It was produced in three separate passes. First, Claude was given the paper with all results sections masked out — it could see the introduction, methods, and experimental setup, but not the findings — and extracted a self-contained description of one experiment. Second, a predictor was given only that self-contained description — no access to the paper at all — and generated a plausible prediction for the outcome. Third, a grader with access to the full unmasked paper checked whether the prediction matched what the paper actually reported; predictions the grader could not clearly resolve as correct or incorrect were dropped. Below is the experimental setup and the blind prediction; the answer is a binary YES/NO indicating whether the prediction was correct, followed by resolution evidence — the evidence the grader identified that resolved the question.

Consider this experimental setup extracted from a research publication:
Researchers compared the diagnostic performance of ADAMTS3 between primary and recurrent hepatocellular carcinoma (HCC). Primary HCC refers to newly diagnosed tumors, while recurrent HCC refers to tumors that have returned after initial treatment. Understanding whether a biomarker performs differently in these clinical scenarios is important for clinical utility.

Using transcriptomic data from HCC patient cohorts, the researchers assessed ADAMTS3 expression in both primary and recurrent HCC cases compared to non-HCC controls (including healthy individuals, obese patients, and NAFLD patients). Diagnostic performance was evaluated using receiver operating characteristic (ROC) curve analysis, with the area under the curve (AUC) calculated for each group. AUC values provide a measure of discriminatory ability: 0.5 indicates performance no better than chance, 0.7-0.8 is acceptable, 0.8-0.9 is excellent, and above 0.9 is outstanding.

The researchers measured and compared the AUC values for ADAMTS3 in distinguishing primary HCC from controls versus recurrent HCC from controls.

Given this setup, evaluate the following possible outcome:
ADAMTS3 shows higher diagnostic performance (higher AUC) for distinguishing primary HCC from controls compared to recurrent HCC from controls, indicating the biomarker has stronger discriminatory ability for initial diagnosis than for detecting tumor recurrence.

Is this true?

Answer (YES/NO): YES